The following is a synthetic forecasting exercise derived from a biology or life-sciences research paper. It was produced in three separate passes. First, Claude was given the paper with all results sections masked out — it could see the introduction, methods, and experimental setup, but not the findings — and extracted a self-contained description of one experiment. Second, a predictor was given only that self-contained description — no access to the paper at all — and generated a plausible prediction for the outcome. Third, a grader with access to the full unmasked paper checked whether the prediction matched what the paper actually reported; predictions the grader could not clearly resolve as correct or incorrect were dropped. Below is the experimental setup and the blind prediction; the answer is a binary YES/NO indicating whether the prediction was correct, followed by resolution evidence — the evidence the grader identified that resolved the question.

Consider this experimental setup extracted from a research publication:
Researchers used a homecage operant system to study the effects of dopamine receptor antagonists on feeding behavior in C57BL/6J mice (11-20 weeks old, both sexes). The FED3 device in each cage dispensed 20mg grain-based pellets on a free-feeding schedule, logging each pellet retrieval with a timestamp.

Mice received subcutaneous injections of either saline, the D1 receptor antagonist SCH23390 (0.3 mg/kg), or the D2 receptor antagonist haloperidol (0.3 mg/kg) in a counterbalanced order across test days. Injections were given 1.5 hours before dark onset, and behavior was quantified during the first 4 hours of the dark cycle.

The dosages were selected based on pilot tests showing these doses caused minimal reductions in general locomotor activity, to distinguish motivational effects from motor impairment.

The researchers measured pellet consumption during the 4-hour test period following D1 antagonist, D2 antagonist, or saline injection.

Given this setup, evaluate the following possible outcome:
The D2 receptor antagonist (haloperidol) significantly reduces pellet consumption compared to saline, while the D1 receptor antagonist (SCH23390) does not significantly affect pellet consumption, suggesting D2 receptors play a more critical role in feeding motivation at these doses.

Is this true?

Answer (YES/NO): YES